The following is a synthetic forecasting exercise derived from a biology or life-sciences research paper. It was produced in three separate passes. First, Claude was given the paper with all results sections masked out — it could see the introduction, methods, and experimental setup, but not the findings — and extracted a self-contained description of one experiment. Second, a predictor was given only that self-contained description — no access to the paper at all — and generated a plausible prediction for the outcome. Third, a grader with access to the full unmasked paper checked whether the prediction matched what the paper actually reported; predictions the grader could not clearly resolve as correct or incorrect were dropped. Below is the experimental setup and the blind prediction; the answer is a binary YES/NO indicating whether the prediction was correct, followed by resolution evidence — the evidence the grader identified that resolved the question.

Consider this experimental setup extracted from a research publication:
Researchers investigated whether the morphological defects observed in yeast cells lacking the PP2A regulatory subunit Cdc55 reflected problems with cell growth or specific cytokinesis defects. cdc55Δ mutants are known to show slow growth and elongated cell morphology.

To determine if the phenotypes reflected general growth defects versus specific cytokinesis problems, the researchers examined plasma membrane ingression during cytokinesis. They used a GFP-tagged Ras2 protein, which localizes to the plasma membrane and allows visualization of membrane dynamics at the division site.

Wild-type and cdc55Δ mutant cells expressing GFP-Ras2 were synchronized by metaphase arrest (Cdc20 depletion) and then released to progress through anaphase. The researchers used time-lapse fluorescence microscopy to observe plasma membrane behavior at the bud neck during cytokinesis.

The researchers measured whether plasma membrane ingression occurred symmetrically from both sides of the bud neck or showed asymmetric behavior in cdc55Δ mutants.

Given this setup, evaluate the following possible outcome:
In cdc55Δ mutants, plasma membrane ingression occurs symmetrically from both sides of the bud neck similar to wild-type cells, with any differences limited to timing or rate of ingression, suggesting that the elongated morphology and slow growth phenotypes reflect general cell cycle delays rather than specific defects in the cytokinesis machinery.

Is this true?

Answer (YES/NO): NO